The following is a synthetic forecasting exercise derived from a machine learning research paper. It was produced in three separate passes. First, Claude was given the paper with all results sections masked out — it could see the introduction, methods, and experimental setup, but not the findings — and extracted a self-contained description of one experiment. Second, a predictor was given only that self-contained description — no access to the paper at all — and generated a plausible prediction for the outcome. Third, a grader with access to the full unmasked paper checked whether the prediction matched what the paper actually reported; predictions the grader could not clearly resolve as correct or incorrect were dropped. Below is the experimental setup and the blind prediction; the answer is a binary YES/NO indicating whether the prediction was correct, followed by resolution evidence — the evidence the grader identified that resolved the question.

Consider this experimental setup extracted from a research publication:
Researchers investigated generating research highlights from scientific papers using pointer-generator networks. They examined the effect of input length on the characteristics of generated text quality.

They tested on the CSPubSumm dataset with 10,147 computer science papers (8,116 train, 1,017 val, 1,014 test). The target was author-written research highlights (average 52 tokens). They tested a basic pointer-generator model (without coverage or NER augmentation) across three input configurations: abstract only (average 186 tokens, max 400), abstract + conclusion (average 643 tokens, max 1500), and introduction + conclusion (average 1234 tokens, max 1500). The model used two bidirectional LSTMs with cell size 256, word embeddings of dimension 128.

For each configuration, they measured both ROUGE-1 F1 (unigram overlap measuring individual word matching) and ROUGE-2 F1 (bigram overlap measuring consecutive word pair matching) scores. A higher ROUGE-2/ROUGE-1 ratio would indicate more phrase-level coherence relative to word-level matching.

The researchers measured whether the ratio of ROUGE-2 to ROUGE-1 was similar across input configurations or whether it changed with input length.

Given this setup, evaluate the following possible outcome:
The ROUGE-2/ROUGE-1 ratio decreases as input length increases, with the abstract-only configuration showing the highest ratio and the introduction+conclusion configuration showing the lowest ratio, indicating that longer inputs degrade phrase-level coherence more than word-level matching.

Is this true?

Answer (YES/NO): YES